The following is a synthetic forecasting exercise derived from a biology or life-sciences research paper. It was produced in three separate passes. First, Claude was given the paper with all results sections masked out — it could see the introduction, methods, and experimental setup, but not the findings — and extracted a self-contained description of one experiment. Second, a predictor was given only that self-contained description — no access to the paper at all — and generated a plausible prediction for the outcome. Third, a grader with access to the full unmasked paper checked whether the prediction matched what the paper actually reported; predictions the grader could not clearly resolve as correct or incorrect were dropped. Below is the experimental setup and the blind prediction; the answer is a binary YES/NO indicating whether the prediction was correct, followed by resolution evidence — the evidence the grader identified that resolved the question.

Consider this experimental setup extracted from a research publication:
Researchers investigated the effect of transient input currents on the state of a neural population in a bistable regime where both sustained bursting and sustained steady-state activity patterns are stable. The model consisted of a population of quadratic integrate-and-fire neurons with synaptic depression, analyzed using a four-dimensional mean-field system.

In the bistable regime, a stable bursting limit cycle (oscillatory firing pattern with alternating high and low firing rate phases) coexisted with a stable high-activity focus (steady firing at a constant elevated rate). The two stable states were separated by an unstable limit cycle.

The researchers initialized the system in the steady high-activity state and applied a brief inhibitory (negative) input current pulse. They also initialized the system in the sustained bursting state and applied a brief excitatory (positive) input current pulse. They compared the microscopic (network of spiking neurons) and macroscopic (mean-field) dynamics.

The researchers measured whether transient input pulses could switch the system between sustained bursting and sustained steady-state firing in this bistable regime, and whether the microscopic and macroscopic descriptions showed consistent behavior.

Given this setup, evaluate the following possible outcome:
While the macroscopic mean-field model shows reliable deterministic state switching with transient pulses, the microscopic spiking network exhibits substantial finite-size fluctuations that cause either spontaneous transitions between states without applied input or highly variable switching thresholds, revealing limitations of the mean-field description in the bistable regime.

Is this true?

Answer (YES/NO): NO